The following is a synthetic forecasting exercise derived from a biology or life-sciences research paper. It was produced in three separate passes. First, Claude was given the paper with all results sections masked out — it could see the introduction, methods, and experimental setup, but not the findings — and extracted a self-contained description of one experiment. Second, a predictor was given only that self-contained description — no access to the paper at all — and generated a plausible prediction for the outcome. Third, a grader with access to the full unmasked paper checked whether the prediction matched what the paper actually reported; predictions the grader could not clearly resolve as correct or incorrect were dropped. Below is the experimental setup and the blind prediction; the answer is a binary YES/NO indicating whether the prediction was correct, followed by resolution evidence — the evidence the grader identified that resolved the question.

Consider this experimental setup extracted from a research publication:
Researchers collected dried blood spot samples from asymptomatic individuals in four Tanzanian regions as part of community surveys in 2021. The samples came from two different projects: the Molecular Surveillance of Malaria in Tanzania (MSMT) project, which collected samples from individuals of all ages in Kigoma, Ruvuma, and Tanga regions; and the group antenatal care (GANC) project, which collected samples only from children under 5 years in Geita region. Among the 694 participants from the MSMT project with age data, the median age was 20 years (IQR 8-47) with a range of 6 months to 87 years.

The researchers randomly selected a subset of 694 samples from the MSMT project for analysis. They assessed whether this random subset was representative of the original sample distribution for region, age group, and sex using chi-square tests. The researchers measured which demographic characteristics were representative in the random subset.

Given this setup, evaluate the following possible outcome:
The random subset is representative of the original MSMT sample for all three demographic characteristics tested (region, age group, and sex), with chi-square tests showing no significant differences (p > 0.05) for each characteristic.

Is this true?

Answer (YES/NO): NO